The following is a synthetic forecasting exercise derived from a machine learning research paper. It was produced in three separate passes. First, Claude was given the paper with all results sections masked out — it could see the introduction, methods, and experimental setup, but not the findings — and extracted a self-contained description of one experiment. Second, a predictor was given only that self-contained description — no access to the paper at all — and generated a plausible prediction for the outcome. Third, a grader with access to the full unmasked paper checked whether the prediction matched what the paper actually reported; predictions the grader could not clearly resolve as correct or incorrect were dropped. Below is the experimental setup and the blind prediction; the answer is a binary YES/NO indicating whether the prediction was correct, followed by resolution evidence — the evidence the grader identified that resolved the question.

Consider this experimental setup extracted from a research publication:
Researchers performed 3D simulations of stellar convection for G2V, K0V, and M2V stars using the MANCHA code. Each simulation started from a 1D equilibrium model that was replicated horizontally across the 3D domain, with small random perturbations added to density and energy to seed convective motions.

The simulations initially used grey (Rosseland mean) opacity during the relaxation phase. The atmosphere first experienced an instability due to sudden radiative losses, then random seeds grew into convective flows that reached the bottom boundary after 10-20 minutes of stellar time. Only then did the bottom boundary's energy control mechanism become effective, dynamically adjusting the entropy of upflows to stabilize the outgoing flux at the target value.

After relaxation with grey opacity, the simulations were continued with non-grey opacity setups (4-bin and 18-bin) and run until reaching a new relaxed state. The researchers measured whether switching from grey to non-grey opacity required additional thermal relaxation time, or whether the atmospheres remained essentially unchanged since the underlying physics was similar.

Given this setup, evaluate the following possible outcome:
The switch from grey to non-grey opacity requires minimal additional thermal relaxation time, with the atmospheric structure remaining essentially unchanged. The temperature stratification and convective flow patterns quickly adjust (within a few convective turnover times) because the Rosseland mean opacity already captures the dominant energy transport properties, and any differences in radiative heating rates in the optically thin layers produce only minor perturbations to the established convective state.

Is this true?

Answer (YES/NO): NO